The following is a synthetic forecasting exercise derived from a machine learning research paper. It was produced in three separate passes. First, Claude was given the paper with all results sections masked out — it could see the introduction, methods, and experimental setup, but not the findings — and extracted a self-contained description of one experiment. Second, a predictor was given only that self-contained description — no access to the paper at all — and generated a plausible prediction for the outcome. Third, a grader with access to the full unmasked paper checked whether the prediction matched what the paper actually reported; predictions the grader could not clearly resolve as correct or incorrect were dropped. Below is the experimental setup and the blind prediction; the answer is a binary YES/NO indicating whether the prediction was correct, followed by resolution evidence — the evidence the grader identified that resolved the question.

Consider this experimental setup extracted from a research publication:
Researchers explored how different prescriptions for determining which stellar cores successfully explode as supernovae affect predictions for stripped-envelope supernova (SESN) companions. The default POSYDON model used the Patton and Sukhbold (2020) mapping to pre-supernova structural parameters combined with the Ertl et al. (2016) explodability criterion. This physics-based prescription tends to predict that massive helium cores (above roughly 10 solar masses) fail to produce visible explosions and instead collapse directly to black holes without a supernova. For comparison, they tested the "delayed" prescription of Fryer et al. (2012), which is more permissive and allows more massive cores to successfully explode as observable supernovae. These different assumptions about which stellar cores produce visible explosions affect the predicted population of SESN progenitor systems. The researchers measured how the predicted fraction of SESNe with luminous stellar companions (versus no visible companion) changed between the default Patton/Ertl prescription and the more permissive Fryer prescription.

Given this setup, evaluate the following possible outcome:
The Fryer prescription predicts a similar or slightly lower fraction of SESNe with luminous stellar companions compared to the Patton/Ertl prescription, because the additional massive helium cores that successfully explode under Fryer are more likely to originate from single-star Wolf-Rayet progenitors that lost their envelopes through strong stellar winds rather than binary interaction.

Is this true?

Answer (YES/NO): YES